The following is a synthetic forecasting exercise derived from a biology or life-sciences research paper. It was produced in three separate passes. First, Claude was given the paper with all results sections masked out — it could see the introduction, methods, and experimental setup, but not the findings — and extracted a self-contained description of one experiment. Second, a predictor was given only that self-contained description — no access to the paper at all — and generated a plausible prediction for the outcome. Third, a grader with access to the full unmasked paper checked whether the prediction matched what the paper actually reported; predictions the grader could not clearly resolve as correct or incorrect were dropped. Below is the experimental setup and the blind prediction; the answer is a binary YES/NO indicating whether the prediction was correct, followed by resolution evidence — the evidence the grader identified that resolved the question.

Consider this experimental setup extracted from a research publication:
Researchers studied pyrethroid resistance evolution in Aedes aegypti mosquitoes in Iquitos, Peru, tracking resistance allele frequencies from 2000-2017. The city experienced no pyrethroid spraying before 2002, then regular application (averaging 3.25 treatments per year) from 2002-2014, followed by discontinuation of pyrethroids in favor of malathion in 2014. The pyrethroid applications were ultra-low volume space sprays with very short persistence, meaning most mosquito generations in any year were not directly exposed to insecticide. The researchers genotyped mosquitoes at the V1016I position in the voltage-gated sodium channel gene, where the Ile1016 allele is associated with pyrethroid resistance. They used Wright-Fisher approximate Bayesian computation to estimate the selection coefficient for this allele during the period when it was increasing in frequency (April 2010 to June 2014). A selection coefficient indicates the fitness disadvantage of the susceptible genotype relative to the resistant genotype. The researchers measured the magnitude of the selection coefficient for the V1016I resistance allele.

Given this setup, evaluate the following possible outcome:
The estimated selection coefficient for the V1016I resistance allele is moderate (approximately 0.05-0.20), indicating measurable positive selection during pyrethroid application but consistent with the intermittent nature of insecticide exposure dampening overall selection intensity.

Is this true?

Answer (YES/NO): NO